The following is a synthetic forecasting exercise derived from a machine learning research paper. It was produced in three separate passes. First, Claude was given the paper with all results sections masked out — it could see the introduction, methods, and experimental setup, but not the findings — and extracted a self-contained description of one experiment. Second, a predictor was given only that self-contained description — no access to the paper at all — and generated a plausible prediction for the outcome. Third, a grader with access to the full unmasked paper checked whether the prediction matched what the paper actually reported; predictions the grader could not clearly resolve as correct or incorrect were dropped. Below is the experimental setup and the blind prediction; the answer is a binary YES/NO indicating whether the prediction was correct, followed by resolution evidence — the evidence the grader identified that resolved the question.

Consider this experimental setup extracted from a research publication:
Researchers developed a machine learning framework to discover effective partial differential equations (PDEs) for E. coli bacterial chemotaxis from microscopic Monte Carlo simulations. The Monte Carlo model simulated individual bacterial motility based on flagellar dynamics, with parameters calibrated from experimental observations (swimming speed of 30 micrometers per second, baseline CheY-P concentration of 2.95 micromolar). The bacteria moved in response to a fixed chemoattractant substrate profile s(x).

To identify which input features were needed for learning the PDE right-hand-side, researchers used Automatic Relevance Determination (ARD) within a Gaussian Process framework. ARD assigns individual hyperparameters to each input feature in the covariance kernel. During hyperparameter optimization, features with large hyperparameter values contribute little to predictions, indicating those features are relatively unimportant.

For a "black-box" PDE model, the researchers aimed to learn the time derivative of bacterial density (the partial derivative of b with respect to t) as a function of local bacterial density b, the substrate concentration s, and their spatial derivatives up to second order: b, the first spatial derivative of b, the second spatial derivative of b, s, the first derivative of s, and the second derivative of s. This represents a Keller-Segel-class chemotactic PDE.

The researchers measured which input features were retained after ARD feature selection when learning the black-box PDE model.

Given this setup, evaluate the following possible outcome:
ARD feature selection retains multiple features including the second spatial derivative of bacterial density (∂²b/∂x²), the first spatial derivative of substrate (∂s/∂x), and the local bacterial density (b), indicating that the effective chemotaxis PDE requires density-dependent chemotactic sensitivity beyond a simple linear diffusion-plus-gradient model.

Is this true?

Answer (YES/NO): YES